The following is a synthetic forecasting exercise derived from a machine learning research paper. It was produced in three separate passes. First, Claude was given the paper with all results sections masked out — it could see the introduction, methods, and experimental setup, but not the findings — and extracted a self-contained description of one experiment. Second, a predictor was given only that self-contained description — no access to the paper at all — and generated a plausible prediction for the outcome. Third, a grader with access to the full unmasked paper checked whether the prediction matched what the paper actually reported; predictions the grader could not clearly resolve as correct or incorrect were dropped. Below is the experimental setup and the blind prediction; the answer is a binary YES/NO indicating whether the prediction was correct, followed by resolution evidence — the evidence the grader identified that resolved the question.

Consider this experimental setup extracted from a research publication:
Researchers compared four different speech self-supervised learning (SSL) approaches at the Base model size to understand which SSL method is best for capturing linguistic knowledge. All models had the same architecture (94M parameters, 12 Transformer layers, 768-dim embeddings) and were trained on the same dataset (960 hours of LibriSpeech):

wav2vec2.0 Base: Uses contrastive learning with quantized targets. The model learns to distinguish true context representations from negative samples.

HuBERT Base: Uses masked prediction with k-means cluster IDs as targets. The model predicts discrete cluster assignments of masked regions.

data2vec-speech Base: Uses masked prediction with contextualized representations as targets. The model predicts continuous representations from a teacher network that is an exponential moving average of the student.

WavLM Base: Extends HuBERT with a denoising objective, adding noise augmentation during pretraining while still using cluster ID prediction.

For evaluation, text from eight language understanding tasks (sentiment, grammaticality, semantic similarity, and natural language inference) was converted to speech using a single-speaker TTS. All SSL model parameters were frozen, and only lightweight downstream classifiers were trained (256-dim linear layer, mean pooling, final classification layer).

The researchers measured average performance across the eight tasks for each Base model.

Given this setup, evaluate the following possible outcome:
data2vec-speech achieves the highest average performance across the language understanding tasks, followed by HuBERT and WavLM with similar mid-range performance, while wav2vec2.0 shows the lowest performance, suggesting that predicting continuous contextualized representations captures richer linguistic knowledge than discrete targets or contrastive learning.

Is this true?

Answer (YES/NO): NO